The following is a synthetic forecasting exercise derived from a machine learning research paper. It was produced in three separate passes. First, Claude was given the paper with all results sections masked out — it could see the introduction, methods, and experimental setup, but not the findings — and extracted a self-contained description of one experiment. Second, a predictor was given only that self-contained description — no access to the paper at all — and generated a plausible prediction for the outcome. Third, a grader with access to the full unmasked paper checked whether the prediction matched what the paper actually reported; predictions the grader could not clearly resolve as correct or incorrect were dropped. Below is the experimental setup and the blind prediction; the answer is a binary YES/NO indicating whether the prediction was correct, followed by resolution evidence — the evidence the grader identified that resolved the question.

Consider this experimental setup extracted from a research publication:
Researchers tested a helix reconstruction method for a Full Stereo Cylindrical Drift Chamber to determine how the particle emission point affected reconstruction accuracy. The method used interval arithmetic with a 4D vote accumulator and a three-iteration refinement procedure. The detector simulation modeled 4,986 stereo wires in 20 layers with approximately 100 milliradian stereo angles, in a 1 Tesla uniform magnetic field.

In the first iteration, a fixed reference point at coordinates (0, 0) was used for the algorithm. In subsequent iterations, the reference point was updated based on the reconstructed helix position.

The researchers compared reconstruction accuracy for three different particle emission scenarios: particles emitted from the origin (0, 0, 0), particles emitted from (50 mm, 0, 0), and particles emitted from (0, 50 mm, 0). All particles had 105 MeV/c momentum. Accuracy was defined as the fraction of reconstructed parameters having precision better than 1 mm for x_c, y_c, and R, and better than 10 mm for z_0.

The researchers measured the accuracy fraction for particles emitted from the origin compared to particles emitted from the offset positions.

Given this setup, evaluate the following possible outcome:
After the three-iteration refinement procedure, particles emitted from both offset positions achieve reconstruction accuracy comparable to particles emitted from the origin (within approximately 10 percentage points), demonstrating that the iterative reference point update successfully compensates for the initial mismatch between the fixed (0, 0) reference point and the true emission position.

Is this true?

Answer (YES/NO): YES